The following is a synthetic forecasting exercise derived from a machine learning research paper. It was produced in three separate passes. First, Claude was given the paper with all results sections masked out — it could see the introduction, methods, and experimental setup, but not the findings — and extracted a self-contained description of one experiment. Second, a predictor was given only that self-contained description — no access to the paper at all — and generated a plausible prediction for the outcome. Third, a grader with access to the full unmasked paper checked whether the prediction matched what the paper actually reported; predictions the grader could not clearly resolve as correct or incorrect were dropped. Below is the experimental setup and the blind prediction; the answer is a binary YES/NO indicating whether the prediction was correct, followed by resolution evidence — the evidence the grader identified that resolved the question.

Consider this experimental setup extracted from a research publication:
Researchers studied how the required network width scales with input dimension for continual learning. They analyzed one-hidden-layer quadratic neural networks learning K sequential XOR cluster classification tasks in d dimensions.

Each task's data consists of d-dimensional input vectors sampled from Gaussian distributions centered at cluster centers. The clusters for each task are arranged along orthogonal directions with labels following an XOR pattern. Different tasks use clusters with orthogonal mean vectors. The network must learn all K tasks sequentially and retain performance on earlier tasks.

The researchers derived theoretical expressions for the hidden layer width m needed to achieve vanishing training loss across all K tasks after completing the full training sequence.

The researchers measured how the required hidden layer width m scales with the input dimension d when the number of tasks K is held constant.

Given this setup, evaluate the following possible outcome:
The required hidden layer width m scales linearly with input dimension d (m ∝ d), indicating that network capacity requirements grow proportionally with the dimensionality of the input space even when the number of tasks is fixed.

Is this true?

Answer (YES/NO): NO